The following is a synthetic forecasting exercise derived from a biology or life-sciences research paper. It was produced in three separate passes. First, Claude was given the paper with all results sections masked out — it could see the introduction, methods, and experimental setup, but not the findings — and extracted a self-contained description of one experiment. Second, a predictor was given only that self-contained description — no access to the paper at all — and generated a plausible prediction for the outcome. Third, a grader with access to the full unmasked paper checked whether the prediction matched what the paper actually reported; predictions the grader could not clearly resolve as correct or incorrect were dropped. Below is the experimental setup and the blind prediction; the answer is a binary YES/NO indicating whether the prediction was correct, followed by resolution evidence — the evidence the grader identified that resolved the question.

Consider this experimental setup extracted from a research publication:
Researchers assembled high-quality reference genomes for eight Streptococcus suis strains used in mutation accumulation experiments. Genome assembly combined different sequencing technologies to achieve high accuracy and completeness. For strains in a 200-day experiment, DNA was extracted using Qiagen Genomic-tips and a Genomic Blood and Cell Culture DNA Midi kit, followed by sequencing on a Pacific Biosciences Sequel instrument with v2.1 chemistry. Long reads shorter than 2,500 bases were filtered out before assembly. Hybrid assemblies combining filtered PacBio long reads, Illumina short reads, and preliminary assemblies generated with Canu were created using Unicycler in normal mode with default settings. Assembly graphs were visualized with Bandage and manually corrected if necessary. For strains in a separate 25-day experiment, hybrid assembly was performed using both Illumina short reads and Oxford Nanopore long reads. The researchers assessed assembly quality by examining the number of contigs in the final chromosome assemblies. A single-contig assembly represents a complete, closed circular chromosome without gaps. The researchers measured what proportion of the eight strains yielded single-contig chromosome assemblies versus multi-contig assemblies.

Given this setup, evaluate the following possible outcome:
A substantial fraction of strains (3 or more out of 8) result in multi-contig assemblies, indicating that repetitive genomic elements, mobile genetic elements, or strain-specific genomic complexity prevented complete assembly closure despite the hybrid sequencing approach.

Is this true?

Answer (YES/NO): YES